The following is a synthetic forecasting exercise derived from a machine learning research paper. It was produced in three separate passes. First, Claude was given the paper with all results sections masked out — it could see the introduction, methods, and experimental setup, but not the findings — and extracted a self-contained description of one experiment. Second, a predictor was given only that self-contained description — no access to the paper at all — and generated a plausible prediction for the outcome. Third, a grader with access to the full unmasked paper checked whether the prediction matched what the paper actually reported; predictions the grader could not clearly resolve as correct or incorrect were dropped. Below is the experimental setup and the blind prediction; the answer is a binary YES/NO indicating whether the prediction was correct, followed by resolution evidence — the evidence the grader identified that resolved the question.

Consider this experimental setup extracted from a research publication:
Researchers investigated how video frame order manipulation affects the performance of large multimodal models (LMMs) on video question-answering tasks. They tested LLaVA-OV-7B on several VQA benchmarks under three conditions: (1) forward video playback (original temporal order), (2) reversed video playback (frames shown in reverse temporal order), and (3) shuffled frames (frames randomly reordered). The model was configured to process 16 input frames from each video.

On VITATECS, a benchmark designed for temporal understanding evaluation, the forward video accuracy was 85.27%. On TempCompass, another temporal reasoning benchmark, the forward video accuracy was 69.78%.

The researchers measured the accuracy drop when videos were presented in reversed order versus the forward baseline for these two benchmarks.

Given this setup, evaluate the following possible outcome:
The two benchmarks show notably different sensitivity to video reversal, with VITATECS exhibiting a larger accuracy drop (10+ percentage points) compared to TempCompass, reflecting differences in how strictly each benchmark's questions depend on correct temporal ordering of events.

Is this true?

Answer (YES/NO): NO